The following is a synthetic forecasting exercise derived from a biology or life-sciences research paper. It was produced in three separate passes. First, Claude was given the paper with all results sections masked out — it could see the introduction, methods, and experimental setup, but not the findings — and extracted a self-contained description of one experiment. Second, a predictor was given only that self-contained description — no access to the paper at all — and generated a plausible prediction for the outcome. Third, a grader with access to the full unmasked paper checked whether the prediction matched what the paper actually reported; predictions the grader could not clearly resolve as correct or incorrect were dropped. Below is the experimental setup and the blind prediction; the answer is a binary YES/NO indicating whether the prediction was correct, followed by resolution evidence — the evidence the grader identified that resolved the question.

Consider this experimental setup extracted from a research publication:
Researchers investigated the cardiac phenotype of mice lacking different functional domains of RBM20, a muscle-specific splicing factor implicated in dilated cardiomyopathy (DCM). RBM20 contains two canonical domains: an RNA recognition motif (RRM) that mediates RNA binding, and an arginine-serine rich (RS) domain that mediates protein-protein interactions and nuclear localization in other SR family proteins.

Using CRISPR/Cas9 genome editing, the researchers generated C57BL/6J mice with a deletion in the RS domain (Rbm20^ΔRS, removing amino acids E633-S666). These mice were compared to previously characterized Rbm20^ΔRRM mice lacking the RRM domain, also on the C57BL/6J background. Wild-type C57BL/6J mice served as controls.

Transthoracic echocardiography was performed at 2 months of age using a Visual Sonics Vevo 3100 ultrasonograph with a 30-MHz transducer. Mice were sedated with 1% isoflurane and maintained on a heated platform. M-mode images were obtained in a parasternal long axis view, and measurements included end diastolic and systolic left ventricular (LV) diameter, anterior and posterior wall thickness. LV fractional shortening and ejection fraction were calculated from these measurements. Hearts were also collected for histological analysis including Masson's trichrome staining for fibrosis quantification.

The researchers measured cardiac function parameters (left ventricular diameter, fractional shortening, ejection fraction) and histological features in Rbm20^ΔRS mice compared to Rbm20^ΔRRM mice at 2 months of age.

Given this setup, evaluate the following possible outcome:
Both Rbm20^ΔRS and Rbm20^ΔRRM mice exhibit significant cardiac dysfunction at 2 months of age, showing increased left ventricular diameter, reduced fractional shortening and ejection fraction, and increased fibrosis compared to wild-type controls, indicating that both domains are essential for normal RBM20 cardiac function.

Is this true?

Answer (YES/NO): NO